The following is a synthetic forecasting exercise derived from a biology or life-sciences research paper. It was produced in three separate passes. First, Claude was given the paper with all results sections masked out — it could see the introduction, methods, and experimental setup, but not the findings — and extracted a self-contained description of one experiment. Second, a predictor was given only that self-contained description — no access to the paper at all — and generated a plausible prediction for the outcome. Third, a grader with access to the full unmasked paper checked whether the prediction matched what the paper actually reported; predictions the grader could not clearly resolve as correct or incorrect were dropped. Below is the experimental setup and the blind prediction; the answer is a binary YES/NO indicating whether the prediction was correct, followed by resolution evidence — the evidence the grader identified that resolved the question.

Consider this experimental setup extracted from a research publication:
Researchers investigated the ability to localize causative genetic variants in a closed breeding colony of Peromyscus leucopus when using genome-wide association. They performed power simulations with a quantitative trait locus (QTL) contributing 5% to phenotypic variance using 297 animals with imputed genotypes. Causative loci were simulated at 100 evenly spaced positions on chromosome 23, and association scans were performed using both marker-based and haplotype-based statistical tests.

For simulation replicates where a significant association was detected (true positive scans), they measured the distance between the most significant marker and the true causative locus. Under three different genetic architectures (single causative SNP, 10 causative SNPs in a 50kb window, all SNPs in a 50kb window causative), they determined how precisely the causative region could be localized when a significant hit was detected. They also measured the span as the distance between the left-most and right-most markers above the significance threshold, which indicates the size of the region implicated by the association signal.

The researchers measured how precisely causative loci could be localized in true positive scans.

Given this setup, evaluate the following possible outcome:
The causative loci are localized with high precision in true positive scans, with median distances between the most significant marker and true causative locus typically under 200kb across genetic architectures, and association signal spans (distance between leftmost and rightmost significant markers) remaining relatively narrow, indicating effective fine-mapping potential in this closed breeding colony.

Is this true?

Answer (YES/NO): NO